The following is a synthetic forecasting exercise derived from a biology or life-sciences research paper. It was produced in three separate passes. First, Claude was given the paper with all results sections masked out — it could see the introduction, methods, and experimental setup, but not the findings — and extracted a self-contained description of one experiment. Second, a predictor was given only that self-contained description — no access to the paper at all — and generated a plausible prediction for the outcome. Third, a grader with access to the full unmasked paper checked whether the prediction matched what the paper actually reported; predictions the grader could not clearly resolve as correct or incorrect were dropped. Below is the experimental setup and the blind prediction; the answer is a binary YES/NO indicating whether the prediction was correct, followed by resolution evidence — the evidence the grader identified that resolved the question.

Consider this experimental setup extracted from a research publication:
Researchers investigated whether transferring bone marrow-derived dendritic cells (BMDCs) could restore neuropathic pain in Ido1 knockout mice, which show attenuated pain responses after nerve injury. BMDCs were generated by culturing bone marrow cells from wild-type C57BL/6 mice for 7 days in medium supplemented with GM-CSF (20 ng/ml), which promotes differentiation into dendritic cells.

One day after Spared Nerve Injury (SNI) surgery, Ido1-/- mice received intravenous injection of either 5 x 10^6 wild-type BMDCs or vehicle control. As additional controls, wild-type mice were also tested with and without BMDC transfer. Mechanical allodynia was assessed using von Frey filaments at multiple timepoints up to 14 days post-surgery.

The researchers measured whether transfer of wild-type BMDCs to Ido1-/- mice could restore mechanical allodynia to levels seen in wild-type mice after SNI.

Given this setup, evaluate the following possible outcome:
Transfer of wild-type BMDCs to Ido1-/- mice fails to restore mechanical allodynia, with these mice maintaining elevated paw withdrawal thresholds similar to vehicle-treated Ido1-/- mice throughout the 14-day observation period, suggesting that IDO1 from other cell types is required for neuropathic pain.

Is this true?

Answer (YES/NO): NO